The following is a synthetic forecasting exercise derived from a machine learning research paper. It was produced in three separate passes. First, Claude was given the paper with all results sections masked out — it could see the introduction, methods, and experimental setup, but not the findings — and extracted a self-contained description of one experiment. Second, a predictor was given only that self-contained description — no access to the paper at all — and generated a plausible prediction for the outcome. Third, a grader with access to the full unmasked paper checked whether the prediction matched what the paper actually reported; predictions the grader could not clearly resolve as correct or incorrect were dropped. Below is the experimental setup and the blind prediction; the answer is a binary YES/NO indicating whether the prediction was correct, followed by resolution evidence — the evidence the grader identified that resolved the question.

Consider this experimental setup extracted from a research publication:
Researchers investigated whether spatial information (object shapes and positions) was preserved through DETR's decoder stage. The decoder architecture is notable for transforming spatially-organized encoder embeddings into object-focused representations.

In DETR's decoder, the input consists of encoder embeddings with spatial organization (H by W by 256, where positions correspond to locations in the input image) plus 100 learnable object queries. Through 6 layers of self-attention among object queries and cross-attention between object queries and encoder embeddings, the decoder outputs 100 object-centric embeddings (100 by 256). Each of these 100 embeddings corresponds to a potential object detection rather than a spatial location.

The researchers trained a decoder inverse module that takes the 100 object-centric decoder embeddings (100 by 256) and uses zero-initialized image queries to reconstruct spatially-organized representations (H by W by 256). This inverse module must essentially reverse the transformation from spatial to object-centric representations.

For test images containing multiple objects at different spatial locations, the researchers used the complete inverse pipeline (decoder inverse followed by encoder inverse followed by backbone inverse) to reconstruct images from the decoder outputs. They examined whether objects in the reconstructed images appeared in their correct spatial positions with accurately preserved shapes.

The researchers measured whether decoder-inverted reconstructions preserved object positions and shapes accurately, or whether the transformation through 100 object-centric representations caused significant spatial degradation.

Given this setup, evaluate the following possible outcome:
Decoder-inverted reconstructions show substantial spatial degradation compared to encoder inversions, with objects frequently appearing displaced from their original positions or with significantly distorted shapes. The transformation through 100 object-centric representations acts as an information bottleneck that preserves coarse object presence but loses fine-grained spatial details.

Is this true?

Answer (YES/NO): YES